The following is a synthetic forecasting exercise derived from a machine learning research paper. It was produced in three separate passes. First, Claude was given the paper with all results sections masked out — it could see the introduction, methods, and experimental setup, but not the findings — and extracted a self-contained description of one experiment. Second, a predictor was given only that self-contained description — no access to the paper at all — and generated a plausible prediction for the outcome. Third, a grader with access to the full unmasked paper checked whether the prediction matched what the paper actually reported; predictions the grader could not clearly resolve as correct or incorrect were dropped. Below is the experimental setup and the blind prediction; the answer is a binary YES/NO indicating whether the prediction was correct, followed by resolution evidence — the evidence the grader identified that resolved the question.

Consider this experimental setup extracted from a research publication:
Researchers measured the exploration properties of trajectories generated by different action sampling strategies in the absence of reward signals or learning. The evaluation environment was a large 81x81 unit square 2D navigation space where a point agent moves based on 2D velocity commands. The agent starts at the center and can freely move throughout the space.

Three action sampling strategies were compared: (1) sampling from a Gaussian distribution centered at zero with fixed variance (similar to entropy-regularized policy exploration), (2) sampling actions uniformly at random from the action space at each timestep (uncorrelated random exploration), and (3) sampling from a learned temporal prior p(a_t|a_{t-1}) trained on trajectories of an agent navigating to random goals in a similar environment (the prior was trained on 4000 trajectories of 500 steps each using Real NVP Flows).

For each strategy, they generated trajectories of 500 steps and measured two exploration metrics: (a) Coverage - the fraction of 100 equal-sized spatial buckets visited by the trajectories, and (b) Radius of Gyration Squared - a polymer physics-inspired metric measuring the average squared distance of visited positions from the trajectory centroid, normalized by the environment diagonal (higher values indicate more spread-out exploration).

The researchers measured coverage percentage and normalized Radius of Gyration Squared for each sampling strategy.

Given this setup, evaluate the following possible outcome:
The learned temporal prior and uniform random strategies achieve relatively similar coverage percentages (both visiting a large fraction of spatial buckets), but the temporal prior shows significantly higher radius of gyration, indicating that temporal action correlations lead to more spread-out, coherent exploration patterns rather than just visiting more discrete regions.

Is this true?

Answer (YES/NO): NO